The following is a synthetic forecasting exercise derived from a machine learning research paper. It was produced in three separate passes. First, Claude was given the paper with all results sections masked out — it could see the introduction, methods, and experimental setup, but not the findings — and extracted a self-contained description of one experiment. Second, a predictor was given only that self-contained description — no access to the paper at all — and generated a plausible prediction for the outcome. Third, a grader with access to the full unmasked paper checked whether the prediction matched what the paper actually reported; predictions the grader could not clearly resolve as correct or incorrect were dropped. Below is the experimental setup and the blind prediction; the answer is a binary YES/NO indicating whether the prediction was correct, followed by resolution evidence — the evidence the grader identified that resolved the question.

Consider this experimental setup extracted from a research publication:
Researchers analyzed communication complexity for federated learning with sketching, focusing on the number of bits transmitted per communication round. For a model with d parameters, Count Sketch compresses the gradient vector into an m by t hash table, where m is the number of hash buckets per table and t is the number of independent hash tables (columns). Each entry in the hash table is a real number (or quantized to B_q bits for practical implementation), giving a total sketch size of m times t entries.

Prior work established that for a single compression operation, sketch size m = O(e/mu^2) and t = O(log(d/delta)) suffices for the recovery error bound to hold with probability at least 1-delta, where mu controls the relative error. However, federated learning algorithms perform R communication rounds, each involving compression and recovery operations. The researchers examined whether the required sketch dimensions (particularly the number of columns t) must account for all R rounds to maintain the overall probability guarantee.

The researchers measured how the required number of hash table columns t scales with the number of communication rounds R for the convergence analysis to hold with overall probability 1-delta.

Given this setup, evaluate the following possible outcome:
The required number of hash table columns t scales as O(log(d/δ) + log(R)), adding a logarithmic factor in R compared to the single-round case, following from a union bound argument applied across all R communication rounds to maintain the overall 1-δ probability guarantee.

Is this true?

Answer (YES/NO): YES